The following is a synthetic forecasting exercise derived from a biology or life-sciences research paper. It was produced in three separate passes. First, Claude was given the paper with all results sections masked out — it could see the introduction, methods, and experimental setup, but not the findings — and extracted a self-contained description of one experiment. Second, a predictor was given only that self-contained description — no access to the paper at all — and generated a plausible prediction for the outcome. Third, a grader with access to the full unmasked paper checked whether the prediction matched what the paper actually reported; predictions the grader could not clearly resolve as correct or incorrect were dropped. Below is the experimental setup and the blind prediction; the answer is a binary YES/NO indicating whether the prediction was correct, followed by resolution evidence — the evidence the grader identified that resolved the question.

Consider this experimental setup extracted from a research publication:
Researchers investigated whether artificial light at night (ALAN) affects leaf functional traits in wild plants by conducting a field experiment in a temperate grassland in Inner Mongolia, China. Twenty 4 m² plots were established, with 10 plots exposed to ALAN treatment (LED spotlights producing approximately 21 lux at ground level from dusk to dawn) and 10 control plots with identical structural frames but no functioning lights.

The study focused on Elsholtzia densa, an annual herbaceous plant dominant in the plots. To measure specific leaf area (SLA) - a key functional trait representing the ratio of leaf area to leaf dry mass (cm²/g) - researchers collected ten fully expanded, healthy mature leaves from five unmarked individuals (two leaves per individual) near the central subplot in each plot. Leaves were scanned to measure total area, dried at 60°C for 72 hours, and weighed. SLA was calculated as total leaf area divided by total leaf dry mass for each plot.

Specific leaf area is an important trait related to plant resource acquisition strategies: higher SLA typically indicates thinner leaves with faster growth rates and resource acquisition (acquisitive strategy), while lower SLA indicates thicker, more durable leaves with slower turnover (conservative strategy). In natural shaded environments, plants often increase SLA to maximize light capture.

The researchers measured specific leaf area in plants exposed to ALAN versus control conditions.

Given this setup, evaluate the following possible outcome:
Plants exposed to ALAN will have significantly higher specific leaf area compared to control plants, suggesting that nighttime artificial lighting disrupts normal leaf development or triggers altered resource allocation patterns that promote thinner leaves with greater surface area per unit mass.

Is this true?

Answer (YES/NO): YES